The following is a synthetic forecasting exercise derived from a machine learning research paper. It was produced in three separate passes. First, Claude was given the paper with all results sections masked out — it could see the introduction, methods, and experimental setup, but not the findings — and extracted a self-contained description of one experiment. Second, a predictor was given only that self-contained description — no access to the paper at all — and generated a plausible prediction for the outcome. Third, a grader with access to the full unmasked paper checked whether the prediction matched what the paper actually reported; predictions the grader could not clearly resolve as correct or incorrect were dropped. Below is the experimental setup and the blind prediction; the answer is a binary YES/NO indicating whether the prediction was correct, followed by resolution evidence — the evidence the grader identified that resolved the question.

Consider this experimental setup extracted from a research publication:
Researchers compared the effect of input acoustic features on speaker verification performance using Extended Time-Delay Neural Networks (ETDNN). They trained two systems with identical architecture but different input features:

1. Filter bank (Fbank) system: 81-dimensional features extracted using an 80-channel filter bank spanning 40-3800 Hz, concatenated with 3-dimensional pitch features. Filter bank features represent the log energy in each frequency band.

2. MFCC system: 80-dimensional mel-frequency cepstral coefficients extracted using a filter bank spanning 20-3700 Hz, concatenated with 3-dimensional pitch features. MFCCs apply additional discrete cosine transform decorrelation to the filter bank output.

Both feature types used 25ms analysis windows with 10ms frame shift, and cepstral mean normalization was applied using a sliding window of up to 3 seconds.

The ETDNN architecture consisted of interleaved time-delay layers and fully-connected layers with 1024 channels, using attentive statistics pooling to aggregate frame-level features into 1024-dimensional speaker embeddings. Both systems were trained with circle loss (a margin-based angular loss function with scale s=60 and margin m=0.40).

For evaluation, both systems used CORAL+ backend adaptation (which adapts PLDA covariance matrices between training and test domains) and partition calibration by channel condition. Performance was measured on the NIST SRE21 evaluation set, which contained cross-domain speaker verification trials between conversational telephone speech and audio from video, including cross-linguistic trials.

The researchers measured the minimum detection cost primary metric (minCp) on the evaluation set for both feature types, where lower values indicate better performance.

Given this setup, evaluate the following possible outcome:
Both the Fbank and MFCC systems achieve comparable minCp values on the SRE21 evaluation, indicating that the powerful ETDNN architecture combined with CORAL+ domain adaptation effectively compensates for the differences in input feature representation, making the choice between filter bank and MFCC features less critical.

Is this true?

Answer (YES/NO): NO